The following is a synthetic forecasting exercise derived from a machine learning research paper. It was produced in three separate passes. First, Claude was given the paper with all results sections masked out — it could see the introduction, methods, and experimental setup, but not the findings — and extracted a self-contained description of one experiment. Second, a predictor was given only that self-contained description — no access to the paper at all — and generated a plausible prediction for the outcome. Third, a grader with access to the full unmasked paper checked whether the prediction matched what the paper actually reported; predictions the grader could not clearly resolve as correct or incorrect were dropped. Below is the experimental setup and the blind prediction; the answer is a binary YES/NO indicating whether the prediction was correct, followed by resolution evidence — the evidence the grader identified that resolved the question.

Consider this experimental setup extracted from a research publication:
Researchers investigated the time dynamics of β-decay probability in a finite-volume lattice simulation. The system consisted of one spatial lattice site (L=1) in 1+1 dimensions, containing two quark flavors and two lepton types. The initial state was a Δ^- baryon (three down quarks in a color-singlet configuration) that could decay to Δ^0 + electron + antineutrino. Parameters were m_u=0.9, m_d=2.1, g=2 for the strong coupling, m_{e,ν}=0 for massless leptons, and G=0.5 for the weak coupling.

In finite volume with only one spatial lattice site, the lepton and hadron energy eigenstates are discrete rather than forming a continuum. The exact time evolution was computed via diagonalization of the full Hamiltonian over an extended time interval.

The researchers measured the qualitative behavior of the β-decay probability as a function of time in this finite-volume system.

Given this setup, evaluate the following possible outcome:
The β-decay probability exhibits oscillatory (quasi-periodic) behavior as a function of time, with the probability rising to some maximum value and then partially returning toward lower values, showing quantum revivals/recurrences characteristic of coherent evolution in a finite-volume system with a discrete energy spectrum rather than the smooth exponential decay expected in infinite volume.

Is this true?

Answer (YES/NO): YES